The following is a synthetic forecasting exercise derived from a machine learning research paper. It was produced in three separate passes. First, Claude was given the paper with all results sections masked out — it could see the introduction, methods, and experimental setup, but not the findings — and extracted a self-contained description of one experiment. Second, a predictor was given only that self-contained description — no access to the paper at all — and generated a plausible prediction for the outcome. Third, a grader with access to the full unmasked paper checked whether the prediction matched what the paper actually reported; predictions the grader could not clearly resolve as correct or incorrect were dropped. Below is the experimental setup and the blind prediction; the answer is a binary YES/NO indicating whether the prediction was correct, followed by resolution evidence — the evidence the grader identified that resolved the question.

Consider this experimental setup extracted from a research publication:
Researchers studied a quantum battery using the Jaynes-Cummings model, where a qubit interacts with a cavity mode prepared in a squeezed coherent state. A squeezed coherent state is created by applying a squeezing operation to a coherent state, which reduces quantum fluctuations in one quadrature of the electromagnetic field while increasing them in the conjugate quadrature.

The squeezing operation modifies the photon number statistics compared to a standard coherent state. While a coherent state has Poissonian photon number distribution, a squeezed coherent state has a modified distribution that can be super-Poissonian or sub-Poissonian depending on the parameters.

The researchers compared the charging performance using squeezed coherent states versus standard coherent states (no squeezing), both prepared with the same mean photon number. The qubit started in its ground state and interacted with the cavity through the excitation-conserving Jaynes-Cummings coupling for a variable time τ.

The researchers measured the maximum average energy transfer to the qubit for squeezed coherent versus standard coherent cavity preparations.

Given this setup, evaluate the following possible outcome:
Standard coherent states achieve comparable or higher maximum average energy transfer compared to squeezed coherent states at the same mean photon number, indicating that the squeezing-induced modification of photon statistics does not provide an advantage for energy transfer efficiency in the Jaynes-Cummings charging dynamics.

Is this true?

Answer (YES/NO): YES